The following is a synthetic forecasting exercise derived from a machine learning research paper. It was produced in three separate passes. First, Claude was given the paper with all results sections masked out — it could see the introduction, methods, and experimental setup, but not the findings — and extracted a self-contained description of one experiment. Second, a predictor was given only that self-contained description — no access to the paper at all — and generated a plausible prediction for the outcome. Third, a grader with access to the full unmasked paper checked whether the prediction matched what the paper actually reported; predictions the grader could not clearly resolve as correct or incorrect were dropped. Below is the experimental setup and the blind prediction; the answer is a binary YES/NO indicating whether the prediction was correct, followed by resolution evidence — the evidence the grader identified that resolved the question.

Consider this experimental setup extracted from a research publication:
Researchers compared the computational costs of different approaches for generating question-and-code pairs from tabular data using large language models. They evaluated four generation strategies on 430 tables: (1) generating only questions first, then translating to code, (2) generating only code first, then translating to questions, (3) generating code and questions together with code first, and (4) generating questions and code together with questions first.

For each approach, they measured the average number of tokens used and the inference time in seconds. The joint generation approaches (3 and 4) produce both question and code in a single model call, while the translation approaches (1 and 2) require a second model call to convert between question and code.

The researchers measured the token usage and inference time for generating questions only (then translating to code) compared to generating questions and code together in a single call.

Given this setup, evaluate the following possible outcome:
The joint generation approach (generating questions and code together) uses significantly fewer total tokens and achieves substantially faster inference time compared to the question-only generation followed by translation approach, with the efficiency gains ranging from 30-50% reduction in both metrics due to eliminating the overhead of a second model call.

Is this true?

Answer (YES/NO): NO